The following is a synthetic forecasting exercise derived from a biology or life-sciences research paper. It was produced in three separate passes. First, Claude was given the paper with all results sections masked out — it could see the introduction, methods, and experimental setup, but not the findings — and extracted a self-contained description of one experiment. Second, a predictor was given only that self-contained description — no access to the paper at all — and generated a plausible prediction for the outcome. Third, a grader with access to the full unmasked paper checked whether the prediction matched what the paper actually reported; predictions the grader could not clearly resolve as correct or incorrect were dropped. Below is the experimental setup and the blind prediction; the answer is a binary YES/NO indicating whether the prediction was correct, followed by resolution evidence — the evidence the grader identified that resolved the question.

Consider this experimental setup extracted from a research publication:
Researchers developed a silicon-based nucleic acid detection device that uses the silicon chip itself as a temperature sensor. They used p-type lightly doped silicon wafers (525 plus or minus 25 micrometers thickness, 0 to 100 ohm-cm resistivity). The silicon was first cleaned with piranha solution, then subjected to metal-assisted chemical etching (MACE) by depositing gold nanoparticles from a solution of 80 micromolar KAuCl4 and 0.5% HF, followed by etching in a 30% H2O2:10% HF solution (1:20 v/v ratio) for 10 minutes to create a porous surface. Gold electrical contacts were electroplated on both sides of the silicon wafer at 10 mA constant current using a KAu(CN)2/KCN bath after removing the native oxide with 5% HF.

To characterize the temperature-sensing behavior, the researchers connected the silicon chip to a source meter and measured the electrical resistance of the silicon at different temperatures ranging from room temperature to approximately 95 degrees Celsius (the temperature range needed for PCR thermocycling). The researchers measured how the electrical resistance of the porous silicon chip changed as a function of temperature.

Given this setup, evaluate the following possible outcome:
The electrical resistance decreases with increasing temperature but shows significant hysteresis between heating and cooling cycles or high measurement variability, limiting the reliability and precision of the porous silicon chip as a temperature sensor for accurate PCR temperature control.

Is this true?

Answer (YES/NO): NO